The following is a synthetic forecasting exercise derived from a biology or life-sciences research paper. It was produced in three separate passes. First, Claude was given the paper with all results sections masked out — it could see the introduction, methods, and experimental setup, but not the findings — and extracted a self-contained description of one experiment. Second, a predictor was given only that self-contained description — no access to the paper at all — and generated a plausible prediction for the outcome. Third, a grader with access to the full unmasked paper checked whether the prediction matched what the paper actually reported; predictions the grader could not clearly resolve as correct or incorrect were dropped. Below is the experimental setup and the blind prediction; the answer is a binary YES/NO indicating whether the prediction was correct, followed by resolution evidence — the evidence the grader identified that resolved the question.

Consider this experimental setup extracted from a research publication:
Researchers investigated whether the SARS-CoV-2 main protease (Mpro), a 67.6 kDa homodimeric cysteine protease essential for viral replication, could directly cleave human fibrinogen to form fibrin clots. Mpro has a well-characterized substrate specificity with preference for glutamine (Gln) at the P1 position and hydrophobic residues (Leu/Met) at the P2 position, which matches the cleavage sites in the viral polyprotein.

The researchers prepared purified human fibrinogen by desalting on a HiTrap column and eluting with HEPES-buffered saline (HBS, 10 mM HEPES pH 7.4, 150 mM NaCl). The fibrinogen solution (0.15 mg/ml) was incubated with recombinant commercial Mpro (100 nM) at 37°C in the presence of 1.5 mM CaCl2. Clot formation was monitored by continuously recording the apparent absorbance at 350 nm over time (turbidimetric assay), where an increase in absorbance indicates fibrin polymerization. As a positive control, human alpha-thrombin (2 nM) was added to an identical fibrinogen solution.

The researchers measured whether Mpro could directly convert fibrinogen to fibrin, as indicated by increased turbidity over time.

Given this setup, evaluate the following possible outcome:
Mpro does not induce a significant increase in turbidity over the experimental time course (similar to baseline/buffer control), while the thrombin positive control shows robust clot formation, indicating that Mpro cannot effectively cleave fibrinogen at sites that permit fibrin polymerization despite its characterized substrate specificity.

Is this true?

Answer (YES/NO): YES